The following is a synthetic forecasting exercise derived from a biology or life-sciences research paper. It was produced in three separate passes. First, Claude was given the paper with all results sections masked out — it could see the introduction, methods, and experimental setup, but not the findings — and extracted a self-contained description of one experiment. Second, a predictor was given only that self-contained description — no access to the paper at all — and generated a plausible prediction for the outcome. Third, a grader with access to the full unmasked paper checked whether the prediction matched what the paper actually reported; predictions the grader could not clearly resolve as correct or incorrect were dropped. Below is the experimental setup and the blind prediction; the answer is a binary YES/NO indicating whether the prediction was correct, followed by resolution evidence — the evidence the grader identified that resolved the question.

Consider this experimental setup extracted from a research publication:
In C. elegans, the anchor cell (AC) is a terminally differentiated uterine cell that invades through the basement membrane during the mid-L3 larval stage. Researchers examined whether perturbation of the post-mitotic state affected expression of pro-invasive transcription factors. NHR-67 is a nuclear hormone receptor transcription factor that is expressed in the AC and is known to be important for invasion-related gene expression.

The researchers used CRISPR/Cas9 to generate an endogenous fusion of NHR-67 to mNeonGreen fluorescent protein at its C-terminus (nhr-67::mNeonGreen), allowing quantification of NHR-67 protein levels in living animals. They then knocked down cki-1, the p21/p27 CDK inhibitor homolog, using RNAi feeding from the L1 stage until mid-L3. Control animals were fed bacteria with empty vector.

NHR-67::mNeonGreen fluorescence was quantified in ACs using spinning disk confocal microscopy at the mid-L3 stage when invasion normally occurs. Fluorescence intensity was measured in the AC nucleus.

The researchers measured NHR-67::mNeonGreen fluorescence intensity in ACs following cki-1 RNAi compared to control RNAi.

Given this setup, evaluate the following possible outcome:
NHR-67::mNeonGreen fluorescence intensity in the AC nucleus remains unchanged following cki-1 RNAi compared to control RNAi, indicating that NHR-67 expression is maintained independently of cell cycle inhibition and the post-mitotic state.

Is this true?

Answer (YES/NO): NO